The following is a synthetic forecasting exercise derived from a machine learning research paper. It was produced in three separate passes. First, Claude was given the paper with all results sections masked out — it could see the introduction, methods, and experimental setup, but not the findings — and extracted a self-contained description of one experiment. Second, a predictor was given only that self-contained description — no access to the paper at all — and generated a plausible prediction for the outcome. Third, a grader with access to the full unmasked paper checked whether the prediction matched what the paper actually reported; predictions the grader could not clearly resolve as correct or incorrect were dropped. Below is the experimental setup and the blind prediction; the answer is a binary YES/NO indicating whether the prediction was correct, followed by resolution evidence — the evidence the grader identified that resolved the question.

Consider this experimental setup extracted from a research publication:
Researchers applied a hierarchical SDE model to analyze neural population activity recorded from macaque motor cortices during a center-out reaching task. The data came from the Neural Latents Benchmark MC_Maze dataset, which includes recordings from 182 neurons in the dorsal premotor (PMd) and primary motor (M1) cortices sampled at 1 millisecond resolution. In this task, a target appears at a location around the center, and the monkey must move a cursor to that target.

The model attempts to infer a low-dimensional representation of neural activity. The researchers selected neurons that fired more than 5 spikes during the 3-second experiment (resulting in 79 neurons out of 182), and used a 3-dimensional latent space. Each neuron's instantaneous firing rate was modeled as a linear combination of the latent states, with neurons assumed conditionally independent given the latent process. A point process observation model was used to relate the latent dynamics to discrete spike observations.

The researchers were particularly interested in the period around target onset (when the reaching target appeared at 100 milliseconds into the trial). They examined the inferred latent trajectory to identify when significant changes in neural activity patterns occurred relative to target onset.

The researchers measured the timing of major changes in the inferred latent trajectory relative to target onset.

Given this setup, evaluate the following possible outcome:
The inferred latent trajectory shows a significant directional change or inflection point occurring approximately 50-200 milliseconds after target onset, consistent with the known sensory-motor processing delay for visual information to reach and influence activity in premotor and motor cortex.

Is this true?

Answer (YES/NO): YES